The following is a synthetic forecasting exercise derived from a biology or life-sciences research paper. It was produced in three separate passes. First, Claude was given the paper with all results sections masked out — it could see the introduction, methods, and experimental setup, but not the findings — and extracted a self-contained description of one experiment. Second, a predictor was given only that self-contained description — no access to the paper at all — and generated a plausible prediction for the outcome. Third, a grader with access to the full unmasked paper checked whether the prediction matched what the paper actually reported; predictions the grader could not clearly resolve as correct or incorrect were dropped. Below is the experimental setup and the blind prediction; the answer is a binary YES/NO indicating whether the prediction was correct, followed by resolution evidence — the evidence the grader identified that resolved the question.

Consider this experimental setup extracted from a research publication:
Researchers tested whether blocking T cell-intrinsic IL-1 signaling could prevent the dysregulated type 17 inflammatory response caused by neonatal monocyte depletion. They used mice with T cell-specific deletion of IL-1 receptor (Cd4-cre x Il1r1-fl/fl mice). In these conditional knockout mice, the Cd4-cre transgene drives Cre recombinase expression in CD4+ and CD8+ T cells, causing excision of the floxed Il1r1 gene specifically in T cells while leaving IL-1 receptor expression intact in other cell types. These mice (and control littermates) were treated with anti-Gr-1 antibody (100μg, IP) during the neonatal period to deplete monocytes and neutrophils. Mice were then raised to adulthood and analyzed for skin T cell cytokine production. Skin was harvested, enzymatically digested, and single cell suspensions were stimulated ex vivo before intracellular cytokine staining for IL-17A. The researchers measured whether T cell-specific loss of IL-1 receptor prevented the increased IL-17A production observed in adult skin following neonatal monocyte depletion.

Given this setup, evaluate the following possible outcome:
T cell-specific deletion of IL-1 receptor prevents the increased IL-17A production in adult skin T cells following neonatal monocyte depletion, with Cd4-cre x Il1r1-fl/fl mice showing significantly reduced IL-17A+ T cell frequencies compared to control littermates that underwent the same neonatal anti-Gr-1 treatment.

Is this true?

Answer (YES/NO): YES